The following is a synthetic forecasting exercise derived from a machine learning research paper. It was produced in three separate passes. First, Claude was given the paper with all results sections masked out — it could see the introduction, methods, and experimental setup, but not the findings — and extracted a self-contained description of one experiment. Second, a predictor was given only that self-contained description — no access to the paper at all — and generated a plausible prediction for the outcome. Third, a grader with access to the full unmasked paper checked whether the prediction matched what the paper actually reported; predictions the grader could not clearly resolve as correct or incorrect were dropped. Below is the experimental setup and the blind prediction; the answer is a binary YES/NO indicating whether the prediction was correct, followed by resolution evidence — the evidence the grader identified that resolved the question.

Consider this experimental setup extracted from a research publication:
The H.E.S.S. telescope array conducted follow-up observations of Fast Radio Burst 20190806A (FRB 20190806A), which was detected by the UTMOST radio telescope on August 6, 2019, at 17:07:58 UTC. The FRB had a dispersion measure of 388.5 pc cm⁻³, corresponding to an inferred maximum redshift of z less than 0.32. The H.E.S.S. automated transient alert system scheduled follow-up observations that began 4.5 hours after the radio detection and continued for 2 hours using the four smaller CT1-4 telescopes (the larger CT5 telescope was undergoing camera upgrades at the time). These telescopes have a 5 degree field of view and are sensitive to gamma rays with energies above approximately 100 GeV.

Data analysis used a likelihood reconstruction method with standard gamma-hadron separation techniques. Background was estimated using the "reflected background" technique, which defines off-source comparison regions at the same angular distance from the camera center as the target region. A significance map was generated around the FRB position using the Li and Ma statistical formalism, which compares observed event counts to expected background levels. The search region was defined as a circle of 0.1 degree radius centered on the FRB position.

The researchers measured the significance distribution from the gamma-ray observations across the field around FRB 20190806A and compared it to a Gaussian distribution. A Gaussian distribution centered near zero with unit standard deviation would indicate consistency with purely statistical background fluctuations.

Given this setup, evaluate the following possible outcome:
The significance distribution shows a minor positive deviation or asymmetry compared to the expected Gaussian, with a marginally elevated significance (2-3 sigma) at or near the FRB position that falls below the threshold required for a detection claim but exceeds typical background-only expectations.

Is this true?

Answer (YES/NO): NO